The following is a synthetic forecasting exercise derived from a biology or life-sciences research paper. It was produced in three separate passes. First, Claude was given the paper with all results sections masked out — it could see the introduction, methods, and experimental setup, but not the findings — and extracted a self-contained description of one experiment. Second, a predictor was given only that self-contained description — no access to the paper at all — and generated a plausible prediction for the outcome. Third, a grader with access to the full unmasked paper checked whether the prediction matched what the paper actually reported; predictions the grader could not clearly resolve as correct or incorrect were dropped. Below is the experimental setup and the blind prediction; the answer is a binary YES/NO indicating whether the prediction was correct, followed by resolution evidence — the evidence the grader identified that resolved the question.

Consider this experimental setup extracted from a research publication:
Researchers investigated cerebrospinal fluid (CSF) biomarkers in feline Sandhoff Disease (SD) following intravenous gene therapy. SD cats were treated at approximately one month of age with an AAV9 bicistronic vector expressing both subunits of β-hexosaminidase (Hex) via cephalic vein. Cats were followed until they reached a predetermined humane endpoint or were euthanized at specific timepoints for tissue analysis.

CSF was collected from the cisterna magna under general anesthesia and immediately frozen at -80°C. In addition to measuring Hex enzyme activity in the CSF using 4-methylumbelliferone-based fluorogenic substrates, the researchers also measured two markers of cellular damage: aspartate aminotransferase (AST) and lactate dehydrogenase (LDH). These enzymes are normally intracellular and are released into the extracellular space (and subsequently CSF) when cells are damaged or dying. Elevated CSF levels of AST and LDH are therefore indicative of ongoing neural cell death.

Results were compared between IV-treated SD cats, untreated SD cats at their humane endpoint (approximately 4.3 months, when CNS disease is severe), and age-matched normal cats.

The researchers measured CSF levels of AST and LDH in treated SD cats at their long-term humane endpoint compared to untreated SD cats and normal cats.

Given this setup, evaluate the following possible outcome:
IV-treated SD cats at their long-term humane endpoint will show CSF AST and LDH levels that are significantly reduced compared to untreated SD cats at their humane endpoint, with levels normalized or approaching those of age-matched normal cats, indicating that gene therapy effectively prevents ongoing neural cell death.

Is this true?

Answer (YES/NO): NO